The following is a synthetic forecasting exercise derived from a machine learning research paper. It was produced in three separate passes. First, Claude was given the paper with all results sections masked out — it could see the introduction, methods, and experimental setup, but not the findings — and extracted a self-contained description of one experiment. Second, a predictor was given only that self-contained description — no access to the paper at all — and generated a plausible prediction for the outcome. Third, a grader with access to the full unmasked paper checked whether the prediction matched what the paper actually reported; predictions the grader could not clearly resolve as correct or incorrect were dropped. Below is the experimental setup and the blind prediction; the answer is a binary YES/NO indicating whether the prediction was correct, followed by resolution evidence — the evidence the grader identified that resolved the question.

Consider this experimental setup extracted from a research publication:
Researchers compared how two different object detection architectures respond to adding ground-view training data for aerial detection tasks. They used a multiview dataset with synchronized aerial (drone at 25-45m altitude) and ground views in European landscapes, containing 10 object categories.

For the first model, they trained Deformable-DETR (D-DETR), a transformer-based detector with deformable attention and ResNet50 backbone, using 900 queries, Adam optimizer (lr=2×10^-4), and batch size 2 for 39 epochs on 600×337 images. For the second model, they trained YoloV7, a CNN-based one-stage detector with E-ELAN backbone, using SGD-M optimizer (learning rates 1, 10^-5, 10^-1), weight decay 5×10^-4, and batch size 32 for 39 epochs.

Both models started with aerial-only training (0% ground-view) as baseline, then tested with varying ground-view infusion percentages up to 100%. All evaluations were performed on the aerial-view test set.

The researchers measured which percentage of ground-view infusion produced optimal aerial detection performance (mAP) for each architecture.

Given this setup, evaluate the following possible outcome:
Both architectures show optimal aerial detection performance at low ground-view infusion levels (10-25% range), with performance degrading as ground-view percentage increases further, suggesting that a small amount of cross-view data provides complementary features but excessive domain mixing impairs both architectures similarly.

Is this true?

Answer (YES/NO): NO